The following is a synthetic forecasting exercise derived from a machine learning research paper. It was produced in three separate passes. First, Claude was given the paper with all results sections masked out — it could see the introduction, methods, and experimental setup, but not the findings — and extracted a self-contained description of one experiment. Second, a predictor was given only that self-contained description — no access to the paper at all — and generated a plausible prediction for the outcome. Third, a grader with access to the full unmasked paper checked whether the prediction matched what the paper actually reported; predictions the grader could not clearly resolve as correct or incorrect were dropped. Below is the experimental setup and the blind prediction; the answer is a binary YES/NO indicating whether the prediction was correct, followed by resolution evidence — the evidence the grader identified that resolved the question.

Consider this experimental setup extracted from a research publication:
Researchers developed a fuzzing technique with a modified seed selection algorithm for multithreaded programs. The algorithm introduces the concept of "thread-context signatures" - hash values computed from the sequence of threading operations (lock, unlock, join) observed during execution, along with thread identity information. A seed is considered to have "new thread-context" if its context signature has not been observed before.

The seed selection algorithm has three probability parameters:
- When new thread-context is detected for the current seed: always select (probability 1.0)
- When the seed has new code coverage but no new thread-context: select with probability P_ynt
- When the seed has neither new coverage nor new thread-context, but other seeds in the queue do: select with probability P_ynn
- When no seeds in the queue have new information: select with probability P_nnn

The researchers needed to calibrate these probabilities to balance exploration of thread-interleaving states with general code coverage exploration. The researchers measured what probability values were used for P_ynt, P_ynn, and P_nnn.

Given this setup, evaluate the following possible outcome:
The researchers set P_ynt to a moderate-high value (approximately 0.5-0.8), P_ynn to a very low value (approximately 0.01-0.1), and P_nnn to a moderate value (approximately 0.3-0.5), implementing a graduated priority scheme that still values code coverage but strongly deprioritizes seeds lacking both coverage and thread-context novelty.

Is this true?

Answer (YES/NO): NO